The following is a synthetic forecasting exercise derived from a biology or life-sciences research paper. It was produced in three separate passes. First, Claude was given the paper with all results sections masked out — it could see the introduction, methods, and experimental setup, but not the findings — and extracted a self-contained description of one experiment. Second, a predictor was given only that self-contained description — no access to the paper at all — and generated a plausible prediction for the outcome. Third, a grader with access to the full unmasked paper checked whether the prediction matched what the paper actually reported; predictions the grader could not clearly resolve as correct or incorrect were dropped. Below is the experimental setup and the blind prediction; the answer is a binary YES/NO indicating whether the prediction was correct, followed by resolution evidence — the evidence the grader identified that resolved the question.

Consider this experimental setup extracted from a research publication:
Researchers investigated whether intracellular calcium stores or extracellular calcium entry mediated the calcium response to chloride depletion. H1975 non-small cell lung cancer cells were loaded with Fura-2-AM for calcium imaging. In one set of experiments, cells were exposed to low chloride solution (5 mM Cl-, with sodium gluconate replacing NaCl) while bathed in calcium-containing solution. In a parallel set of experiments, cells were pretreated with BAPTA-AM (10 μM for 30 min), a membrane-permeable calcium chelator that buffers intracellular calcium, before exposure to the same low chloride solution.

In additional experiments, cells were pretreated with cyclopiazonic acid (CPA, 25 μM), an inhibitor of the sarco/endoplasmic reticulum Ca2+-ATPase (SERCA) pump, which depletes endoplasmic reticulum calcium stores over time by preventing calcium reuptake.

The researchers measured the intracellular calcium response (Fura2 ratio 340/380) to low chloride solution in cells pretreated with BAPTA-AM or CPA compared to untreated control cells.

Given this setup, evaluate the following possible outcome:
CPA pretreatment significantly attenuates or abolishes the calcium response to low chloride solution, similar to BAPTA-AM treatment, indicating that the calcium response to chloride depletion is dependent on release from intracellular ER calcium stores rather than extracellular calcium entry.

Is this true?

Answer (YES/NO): NO